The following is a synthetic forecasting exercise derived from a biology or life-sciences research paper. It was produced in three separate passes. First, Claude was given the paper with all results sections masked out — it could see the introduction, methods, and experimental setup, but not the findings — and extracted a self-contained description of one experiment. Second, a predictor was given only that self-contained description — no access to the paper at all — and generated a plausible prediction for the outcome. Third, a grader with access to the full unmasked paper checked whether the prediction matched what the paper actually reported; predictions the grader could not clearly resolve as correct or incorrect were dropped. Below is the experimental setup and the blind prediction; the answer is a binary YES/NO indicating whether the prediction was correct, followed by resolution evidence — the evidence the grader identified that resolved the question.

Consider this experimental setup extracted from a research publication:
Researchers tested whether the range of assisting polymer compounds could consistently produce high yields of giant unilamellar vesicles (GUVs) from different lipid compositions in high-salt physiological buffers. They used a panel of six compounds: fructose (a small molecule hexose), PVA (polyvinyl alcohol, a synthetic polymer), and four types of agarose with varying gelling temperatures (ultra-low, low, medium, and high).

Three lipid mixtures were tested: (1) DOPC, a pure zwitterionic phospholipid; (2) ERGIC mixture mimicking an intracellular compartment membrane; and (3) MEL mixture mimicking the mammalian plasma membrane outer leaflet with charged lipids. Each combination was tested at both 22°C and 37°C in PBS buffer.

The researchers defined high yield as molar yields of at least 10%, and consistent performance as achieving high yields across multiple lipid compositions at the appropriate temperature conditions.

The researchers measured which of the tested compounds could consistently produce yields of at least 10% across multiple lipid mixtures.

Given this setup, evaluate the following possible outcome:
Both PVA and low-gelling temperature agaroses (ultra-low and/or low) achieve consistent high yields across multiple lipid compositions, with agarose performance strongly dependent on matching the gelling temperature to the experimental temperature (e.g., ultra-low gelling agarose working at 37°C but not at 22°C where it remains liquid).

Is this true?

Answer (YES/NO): NO